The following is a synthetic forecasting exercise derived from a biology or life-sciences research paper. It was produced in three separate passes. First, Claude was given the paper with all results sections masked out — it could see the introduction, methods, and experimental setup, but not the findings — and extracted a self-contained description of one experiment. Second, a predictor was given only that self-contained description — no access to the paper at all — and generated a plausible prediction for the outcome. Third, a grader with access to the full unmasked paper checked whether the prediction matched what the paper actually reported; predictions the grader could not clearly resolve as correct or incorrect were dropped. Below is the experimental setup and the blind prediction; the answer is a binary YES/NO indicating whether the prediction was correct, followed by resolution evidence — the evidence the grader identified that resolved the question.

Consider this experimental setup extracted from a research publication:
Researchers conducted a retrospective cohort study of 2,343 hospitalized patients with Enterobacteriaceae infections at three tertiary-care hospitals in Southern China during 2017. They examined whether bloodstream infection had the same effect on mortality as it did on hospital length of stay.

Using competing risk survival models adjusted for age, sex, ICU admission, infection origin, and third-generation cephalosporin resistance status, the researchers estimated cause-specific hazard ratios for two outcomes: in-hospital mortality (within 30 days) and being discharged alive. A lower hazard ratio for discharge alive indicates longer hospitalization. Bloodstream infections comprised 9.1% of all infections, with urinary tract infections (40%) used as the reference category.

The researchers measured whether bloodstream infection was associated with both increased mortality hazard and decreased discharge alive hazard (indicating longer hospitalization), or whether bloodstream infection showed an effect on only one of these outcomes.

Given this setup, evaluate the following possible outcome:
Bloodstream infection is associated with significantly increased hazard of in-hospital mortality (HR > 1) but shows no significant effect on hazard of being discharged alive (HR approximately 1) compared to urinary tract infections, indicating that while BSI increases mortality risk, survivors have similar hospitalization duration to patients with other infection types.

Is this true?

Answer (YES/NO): YES